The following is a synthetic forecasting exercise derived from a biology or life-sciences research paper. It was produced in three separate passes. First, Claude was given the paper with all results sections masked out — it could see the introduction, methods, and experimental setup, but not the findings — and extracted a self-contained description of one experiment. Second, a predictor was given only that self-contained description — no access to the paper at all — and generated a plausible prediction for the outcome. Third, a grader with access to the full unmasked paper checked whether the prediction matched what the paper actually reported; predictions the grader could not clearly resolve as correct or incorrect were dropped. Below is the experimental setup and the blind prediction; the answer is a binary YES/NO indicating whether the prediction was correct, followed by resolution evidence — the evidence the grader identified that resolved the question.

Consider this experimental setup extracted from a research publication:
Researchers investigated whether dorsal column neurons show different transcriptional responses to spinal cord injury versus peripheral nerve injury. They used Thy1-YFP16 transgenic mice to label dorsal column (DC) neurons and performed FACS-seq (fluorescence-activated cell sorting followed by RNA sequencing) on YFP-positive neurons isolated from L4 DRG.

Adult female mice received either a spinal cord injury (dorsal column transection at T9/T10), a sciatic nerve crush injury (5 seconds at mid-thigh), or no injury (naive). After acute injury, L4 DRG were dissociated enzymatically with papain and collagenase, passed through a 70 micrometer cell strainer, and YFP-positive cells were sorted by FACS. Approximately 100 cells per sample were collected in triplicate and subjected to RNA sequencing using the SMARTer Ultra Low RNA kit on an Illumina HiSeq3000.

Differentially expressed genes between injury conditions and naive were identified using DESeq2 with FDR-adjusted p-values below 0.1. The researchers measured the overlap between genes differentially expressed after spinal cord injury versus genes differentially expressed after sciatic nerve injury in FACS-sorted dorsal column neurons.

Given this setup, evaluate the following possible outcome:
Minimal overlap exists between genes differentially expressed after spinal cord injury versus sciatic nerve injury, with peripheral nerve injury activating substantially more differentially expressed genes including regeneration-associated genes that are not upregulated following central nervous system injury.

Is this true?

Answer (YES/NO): YES